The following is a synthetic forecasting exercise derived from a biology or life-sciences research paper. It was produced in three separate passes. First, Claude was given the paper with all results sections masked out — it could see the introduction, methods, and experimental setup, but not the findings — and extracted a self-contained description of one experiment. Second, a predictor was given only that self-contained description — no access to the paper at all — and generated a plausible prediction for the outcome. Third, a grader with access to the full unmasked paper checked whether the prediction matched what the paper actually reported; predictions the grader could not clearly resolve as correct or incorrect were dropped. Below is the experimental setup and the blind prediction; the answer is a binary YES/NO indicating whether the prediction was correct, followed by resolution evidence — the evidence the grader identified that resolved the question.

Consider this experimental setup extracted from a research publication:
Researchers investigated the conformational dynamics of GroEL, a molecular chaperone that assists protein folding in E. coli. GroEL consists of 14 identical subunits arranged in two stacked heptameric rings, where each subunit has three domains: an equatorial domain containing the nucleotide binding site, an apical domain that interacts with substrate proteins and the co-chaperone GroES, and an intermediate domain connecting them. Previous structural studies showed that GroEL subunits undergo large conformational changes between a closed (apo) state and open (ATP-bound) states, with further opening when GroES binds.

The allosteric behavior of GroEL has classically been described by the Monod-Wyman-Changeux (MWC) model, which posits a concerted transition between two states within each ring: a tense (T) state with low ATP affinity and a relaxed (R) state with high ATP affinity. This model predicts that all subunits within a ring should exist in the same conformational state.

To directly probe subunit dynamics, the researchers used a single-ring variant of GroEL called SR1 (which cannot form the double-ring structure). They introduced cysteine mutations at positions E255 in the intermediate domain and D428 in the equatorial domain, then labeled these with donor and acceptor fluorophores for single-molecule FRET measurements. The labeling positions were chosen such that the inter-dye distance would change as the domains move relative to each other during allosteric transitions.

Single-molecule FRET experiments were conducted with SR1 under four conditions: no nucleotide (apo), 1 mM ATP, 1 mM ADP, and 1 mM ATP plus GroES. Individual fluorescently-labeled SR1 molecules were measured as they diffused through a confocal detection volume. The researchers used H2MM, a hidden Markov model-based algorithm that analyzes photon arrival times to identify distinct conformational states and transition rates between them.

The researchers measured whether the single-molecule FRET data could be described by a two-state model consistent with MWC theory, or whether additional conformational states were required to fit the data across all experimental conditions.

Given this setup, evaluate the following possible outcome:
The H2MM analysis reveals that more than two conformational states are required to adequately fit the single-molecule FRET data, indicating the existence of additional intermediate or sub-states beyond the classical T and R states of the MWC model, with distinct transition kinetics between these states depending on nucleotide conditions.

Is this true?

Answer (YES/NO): YES